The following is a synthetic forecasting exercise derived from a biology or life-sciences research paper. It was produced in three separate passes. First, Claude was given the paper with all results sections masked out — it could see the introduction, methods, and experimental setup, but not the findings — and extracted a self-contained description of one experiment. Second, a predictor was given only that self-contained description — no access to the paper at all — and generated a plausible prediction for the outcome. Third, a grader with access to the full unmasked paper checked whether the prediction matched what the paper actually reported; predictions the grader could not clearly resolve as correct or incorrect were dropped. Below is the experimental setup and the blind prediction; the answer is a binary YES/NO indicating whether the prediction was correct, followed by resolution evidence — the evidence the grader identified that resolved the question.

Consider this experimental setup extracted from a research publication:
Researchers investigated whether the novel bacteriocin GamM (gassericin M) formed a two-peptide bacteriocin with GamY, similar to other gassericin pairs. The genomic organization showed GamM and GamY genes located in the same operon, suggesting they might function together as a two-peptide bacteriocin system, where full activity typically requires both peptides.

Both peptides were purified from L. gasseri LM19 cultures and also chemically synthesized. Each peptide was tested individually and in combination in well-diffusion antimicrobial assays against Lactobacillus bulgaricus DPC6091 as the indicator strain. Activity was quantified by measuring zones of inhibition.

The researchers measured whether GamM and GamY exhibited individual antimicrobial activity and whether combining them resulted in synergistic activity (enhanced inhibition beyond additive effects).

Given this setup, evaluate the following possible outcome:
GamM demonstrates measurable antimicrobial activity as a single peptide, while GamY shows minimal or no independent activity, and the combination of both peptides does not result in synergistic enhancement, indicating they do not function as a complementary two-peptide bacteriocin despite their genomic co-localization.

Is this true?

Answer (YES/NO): YES